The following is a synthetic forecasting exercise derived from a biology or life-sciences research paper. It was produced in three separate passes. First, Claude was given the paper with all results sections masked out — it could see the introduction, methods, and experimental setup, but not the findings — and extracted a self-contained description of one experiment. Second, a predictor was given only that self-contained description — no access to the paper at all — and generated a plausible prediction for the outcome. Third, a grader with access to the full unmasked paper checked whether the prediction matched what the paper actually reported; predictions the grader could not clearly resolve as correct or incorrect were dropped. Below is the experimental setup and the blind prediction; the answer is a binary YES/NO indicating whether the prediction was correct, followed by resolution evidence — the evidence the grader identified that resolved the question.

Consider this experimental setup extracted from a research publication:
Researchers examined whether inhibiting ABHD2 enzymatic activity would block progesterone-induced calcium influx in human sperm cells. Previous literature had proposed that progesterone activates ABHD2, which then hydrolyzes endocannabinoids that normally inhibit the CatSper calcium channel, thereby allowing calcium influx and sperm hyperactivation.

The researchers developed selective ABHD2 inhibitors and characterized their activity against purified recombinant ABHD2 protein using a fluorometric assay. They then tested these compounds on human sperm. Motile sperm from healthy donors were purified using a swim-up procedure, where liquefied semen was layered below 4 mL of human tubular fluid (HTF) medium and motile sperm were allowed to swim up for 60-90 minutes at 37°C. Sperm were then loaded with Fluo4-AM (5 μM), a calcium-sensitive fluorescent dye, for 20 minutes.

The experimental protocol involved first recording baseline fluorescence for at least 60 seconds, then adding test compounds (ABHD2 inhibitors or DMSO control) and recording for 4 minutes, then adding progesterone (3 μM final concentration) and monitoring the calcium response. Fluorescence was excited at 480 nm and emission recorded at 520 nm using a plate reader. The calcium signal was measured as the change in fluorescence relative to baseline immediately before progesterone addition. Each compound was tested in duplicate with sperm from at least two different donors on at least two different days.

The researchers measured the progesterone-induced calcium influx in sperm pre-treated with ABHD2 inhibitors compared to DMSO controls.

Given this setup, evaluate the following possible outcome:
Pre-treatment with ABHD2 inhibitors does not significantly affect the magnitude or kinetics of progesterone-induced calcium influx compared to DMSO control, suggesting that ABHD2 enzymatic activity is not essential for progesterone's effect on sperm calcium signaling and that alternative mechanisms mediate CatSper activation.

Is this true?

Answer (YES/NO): YES